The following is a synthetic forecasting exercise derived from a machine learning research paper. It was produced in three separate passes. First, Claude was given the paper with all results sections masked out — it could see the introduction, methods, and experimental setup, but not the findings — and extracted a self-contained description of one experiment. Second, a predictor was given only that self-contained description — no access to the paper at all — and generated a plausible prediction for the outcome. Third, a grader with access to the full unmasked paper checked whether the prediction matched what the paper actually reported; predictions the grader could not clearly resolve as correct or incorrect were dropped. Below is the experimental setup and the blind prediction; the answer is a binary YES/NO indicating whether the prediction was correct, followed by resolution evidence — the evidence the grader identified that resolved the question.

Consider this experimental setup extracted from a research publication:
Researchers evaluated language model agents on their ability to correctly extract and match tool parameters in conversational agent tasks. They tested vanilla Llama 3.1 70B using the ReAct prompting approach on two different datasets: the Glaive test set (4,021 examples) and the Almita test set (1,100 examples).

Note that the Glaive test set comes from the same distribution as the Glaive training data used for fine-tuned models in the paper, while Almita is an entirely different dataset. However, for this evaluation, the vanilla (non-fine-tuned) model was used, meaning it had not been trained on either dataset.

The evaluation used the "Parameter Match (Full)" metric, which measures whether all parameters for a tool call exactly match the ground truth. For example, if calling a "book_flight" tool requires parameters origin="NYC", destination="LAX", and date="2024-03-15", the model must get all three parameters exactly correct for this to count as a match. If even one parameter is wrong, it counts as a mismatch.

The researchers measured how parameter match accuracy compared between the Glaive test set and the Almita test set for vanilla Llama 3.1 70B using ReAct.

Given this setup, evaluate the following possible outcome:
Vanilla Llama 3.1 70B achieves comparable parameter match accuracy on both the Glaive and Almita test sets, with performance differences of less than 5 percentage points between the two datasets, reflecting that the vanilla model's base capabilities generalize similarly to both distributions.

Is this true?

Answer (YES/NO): NO